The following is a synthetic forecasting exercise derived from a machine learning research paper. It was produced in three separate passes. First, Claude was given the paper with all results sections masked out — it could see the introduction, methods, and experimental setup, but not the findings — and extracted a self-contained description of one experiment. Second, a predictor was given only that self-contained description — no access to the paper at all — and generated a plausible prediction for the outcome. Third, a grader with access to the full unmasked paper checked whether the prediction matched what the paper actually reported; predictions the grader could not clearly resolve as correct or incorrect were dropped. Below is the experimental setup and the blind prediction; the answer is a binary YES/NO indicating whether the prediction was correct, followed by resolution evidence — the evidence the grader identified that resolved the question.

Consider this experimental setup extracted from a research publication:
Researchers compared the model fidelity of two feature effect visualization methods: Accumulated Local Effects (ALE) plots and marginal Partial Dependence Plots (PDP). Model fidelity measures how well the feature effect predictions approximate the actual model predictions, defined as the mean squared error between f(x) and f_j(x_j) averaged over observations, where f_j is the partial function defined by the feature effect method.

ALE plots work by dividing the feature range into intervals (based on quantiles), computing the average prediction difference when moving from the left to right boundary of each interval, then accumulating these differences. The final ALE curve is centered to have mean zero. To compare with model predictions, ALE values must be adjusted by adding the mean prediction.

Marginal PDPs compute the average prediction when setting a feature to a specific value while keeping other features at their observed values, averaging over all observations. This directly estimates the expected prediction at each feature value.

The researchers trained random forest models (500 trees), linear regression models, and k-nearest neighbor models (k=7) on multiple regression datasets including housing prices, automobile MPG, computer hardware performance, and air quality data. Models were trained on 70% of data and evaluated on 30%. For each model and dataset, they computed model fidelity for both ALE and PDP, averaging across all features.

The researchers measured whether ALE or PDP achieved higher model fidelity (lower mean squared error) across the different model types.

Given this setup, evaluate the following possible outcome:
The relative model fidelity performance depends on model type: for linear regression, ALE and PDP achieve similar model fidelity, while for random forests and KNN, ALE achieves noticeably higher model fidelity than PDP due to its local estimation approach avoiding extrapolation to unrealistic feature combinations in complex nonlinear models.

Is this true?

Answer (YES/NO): NO